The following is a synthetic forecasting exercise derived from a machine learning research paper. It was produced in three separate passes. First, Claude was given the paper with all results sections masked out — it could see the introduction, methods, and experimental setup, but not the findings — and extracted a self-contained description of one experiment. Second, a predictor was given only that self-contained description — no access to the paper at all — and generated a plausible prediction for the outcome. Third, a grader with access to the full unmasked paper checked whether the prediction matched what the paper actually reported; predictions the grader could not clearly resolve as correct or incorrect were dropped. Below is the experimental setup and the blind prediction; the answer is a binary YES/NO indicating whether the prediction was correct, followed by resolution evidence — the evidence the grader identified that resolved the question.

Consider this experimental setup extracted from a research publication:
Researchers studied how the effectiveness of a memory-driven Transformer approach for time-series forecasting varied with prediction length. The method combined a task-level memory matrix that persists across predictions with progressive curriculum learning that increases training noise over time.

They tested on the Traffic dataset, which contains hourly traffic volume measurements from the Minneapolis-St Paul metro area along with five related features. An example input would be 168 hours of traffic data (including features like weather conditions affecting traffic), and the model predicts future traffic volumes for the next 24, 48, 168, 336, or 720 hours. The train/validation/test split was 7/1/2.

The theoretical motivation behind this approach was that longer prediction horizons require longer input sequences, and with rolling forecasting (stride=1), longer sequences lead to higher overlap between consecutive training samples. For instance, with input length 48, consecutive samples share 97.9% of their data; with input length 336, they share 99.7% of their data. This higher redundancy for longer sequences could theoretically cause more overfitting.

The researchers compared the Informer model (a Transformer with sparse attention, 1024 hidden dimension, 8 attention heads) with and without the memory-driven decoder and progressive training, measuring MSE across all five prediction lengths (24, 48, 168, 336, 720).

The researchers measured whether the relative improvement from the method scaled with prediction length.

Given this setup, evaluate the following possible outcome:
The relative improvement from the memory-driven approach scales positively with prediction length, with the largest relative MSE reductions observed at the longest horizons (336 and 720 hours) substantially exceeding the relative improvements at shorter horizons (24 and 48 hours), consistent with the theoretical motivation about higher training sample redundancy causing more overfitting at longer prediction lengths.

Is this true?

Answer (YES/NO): NO